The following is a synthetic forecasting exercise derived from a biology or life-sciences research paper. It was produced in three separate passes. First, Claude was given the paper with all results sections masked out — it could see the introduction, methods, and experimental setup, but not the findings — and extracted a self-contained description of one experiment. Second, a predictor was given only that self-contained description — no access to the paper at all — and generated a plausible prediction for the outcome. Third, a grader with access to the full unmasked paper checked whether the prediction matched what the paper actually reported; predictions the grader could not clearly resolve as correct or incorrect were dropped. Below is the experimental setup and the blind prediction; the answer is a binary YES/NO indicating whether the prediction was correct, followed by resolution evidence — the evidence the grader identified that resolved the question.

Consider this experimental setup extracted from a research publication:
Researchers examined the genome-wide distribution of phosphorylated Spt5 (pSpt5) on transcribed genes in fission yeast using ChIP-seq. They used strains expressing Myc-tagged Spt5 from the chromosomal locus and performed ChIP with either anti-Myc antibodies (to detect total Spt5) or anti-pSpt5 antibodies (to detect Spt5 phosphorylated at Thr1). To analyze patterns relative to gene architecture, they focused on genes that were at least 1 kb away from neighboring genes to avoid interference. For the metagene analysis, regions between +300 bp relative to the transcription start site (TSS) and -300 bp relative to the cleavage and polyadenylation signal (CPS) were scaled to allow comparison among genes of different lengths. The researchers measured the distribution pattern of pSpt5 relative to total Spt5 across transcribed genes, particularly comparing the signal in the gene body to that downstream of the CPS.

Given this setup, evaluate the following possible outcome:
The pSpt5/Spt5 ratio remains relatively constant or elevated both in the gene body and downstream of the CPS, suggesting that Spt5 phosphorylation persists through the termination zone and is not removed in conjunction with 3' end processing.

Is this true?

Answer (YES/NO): NO